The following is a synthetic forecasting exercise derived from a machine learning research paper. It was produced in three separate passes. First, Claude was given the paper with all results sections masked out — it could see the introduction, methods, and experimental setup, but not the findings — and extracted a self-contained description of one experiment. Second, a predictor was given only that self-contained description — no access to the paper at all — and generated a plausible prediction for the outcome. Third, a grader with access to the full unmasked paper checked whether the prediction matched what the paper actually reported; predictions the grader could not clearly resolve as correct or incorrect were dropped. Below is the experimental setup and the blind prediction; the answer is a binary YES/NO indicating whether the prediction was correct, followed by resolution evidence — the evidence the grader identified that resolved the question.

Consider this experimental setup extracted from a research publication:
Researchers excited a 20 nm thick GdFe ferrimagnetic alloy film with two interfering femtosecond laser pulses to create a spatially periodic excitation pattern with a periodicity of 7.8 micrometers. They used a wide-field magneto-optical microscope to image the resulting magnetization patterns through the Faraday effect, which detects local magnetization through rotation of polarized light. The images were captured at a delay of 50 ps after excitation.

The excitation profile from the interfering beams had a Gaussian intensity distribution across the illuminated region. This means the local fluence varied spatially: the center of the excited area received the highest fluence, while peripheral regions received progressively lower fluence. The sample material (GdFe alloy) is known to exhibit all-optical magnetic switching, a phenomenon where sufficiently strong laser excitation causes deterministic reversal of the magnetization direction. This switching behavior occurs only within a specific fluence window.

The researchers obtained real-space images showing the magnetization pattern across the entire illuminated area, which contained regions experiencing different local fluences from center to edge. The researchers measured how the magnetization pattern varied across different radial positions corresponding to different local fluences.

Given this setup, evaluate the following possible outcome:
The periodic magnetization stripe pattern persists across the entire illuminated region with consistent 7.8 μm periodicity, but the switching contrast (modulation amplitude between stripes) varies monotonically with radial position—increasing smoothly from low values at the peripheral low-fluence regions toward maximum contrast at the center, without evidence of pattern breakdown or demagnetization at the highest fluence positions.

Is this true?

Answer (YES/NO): NO